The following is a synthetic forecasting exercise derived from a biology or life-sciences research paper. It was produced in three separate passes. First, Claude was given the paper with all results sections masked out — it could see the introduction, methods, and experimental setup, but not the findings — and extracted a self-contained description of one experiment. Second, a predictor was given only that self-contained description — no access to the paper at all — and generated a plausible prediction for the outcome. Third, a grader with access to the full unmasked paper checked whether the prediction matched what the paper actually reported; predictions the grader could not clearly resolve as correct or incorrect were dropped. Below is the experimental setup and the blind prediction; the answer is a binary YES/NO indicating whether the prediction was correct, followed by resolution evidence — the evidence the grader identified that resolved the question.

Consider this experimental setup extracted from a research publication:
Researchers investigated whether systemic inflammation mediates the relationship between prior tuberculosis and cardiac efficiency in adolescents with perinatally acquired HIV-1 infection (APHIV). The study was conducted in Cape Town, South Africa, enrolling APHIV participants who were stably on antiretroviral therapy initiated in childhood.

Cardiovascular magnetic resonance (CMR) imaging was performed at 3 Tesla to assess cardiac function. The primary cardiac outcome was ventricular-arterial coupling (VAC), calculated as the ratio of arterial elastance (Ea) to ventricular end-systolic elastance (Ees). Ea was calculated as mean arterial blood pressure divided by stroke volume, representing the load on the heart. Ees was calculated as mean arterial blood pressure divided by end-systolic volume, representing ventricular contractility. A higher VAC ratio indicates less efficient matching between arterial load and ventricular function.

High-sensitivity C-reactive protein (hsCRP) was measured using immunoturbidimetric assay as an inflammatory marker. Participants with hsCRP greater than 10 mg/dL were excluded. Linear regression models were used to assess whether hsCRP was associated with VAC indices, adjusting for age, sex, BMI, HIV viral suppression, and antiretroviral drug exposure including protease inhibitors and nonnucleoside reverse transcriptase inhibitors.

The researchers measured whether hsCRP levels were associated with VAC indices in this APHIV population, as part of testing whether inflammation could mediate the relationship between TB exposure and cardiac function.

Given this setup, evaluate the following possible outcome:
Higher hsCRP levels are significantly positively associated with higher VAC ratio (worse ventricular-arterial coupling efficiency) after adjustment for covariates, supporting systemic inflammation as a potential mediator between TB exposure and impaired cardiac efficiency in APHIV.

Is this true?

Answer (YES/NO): NO